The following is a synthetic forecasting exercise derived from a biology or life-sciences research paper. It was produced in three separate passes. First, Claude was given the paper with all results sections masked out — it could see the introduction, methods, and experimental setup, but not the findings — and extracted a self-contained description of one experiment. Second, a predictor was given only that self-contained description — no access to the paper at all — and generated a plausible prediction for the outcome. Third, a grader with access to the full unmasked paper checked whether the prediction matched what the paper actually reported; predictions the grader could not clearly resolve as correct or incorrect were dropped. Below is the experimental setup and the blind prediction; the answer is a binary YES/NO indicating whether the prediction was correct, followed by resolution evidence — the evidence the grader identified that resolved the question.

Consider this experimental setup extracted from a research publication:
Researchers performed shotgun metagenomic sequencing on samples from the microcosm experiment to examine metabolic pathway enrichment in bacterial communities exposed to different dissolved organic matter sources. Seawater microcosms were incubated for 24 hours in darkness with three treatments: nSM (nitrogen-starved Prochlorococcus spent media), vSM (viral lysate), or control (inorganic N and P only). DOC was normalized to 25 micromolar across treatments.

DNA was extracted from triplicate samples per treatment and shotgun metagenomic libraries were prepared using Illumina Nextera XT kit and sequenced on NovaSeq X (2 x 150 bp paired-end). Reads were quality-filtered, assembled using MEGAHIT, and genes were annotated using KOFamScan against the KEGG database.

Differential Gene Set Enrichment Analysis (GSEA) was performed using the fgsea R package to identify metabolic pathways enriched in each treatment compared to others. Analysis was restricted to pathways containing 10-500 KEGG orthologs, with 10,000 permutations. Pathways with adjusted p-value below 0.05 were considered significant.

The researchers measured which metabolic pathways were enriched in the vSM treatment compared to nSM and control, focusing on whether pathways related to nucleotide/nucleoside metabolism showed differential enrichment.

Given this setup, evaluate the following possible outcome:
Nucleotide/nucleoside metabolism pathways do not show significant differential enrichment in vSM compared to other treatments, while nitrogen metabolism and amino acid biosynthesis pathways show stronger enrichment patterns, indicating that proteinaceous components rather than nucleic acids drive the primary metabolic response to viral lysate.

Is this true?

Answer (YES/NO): NO